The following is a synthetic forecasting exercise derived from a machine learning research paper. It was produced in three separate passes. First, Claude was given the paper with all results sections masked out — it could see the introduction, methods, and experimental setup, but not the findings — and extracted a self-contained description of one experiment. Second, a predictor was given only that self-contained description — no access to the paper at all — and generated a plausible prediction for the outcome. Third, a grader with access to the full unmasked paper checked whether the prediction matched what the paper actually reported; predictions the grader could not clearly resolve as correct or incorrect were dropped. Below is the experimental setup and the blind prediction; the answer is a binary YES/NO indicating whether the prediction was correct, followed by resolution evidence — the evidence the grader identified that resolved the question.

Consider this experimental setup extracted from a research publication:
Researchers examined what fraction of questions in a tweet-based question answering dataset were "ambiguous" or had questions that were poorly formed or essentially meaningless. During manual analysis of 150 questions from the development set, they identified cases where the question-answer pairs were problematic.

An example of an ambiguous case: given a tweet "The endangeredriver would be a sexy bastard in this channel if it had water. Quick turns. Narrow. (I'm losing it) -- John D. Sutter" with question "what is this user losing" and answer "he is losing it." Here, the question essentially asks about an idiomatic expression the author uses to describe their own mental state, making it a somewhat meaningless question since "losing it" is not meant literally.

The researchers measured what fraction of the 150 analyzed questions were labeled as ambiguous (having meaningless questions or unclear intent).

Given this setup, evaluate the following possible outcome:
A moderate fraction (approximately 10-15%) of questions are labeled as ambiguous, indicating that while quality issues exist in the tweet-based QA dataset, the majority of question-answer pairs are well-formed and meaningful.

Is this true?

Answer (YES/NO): NO